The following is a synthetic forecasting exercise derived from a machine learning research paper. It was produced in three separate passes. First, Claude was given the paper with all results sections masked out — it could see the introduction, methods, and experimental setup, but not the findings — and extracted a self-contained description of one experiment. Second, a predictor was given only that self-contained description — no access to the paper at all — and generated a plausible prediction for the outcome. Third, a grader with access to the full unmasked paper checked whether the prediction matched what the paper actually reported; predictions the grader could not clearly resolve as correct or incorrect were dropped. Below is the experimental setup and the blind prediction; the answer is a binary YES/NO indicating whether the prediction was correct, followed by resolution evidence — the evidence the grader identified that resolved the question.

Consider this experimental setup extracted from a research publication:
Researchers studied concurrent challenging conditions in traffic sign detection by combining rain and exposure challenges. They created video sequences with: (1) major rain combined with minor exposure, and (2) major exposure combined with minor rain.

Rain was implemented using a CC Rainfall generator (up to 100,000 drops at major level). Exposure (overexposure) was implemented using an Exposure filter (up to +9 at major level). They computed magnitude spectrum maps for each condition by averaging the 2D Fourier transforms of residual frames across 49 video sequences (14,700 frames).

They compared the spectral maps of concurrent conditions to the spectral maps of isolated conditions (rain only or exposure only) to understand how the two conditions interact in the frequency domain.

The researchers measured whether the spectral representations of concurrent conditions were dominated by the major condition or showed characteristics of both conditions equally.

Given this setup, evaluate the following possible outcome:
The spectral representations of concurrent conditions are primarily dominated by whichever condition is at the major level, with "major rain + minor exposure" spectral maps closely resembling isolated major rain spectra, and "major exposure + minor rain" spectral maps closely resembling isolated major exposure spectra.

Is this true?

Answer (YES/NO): YES